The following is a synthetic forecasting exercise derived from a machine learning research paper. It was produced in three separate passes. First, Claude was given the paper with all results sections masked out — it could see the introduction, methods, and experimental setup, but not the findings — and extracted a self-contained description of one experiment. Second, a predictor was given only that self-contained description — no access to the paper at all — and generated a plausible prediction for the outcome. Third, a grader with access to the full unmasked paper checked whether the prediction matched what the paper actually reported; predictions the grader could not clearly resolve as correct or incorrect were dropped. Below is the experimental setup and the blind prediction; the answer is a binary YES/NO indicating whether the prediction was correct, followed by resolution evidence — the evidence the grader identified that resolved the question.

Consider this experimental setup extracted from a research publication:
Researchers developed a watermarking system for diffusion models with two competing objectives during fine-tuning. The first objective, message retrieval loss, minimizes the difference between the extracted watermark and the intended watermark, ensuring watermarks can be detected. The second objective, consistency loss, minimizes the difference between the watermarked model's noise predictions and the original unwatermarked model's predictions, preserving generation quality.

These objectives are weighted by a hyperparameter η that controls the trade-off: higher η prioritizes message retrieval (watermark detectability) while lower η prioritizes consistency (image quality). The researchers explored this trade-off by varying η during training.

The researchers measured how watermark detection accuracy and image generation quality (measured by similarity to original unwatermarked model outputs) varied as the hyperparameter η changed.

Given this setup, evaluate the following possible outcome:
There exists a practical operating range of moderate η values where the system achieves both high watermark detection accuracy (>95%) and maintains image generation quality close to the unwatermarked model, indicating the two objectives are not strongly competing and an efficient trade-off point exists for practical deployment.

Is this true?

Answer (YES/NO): YES